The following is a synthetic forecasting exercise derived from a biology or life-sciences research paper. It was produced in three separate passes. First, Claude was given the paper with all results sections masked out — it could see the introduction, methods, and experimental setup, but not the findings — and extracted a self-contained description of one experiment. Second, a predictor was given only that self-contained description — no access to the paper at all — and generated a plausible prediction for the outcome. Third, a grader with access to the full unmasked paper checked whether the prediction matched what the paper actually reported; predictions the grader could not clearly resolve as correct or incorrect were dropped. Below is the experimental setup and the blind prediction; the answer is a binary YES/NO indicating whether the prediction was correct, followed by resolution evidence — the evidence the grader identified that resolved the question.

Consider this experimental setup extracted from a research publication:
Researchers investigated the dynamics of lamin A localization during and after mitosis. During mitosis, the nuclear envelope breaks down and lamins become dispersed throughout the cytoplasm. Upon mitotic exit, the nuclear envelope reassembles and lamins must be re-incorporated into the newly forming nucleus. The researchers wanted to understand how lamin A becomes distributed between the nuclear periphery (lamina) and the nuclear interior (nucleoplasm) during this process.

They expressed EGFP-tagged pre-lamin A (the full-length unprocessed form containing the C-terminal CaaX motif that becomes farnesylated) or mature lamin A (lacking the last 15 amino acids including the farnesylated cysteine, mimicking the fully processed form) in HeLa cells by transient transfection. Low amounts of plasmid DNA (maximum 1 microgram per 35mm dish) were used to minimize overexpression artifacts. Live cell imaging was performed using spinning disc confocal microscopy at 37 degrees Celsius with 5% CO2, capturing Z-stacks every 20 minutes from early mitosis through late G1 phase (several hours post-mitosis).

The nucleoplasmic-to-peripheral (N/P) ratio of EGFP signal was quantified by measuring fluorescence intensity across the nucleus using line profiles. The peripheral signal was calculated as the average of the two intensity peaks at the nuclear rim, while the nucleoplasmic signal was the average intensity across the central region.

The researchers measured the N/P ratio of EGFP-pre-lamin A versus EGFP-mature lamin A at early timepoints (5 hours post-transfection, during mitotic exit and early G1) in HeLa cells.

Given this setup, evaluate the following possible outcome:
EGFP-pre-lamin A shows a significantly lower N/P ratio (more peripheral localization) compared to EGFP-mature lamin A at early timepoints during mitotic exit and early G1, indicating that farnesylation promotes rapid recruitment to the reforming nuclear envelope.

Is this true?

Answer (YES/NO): YES